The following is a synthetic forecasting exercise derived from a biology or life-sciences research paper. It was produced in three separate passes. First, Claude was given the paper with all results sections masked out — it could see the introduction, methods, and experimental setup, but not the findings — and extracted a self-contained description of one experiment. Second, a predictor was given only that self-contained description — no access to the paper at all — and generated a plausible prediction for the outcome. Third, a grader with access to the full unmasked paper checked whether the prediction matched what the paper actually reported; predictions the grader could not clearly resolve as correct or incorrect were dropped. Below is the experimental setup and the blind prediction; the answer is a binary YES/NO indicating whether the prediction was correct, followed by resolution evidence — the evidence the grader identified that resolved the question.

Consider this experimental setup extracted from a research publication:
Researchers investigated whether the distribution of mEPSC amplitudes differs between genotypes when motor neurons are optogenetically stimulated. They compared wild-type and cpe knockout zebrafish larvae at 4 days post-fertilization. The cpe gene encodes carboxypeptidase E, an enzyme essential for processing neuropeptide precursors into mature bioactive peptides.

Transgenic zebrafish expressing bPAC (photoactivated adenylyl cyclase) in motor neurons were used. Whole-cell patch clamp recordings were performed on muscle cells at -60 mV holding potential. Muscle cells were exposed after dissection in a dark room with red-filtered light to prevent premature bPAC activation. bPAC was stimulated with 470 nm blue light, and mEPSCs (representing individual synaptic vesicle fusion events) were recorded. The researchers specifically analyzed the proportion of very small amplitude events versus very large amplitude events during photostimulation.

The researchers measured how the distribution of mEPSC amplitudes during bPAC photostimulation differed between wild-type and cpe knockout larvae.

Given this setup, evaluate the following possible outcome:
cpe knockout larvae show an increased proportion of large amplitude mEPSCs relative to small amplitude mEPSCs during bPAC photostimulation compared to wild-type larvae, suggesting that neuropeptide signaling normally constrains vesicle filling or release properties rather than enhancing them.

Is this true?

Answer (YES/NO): NO